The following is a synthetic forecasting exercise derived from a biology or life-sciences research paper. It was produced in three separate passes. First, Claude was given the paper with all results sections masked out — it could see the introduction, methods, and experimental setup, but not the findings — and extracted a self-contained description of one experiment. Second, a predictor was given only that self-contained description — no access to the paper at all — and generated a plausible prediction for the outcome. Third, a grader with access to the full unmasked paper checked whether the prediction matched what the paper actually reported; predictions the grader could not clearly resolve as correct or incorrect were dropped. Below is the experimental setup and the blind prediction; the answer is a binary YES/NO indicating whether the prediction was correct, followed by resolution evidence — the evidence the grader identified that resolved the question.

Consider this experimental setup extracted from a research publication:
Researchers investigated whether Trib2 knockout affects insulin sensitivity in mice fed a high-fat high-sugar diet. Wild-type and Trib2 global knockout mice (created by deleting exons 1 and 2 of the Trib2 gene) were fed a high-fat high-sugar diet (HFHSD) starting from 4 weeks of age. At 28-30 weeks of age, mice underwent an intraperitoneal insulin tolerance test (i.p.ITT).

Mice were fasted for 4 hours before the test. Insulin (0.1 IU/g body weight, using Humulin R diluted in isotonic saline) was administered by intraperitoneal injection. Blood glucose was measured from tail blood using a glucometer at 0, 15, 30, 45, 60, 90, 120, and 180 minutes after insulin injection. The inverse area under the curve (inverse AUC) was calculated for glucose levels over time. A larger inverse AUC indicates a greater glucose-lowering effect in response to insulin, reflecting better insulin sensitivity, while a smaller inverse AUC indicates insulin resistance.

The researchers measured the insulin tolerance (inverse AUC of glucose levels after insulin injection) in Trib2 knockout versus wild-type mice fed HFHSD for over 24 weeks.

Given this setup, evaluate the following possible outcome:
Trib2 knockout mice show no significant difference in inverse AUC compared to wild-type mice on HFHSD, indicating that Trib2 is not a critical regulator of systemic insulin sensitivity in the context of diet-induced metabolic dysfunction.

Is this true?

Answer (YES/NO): NO